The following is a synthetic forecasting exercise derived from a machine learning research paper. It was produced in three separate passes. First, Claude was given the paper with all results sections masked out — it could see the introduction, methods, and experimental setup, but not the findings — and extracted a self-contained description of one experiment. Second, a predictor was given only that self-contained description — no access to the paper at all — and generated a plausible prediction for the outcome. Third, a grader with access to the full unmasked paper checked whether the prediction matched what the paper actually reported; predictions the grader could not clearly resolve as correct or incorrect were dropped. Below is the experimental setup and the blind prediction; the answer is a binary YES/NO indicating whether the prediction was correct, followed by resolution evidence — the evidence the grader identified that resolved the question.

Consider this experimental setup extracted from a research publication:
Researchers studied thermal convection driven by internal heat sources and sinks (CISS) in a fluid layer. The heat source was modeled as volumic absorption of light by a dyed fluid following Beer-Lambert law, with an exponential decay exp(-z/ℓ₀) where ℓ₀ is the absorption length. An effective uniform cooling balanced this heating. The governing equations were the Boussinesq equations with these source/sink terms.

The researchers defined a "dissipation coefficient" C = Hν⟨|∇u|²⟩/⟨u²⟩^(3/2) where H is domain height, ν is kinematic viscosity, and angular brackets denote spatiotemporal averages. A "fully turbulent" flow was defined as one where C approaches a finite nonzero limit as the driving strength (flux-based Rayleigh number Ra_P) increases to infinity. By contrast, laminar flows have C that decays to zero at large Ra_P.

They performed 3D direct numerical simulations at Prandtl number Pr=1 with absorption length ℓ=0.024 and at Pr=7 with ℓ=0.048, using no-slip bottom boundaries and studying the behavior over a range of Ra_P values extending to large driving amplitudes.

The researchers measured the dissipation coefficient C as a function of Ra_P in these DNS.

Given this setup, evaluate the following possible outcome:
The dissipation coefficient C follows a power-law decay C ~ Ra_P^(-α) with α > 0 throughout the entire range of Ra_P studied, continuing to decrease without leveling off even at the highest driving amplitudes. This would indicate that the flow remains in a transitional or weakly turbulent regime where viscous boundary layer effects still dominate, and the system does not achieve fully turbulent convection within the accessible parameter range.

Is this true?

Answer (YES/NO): NO